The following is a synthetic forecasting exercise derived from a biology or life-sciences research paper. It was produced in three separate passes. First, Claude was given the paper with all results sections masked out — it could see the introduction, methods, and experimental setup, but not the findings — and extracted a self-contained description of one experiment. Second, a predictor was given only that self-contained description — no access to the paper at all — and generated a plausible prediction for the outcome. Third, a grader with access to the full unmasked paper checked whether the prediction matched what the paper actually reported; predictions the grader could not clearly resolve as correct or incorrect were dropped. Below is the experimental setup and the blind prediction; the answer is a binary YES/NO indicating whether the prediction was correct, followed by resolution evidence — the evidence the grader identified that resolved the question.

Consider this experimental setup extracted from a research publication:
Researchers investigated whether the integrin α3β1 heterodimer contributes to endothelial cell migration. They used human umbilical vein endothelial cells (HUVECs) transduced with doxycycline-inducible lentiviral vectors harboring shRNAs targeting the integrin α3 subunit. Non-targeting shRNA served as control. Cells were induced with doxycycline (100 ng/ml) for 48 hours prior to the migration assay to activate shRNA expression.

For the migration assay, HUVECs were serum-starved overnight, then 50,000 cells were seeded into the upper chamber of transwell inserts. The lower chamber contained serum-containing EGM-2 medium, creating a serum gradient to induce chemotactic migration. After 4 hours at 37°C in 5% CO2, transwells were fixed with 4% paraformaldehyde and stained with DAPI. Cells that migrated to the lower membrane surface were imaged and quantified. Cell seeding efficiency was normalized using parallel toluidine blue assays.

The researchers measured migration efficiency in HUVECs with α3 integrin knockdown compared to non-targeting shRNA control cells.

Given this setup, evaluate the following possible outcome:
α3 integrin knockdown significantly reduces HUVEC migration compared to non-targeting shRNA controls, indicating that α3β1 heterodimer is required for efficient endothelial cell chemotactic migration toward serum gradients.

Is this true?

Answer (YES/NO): NO